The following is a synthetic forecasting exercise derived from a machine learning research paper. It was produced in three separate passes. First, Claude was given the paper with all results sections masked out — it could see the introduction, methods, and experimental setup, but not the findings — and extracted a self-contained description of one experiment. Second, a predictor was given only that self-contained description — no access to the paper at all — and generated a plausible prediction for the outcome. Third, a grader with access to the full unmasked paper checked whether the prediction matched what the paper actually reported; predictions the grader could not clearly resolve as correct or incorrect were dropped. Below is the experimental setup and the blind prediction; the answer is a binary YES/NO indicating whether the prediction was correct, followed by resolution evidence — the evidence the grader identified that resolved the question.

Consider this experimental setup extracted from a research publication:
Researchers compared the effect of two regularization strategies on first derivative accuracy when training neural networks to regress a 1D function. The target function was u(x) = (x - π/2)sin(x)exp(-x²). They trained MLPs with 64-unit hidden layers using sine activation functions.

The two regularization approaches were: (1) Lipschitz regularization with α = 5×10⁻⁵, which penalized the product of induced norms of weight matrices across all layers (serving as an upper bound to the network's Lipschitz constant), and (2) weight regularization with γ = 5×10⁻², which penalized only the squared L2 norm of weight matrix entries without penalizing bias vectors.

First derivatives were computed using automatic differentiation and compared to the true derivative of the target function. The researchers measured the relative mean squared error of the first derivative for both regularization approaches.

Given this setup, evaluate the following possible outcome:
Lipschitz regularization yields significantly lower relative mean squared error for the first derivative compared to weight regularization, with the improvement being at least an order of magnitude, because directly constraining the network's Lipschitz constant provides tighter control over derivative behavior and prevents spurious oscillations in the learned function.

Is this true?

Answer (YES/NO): NO